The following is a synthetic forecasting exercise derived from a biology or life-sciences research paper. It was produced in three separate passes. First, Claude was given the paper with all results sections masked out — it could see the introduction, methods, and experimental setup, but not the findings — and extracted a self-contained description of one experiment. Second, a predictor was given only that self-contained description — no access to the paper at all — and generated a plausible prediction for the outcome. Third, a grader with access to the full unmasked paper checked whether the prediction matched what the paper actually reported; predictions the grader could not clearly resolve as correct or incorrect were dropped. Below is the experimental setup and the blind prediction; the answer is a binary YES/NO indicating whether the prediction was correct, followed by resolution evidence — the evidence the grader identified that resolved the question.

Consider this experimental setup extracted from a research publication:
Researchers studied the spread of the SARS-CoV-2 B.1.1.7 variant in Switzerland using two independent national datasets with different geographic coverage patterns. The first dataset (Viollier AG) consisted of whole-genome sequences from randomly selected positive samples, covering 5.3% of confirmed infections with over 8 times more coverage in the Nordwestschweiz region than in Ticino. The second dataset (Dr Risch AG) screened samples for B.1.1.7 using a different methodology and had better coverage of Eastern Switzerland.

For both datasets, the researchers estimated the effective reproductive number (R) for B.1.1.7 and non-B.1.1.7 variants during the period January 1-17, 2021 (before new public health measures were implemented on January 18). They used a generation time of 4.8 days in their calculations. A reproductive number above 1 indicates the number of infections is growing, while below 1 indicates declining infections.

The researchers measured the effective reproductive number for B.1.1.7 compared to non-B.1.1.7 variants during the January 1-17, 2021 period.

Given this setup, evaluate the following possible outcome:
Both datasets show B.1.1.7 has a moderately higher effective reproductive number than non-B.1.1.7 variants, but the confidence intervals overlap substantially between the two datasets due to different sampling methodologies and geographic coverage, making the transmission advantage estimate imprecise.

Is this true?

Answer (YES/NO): NO